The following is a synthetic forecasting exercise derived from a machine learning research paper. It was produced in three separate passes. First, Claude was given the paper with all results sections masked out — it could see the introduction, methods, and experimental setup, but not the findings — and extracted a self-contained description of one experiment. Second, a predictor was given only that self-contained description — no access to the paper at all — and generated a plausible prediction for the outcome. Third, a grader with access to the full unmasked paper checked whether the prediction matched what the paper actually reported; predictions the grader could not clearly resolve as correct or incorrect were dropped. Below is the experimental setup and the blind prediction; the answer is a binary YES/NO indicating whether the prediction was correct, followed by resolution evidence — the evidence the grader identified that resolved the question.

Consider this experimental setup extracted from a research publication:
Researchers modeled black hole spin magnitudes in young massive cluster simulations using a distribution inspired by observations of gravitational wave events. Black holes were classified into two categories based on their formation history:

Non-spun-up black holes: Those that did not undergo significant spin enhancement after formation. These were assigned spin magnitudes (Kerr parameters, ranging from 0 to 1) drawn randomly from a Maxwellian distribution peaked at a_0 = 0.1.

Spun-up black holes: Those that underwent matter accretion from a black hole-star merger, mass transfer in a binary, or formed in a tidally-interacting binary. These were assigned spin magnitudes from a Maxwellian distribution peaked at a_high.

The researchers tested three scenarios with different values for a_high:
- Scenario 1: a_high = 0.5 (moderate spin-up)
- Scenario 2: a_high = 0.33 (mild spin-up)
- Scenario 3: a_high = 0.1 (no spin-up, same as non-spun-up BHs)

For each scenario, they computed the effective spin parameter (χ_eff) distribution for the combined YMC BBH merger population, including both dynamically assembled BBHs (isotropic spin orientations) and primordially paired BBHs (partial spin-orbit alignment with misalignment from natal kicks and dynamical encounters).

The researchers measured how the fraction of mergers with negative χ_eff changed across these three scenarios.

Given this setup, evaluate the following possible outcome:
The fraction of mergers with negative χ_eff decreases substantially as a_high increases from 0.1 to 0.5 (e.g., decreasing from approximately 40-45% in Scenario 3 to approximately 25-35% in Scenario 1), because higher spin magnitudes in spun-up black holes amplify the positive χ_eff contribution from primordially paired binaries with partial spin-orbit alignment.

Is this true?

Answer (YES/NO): NO